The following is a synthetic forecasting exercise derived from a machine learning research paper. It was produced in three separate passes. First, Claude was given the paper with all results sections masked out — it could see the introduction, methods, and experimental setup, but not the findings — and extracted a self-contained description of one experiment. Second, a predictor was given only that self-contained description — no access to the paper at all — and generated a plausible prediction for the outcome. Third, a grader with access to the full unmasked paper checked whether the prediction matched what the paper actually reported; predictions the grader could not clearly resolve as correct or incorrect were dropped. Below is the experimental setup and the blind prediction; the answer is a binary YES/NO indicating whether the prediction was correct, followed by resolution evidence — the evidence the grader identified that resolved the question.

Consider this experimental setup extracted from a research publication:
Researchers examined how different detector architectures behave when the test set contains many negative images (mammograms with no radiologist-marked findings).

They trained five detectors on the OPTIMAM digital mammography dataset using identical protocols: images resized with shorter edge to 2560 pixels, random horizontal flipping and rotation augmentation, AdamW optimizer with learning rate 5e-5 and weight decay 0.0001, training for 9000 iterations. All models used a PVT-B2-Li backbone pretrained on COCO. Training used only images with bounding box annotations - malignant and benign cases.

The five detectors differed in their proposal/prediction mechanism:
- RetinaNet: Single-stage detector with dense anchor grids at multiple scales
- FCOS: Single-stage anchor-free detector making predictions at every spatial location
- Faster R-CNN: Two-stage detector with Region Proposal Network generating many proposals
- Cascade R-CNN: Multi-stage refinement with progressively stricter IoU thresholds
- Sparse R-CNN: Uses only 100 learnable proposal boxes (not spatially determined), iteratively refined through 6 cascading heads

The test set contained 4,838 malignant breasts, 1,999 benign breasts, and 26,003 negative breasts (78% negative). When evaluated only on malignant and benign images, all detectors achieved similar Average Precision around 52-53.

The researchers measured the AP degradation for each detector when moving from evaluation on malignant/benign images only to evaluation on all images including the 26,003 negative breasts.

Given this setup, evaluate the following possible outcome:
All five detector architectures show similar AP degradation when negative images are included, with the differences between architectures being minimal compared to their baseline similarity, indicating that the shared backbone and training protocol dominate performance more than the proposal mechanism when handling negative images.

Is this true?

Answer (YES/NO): NO